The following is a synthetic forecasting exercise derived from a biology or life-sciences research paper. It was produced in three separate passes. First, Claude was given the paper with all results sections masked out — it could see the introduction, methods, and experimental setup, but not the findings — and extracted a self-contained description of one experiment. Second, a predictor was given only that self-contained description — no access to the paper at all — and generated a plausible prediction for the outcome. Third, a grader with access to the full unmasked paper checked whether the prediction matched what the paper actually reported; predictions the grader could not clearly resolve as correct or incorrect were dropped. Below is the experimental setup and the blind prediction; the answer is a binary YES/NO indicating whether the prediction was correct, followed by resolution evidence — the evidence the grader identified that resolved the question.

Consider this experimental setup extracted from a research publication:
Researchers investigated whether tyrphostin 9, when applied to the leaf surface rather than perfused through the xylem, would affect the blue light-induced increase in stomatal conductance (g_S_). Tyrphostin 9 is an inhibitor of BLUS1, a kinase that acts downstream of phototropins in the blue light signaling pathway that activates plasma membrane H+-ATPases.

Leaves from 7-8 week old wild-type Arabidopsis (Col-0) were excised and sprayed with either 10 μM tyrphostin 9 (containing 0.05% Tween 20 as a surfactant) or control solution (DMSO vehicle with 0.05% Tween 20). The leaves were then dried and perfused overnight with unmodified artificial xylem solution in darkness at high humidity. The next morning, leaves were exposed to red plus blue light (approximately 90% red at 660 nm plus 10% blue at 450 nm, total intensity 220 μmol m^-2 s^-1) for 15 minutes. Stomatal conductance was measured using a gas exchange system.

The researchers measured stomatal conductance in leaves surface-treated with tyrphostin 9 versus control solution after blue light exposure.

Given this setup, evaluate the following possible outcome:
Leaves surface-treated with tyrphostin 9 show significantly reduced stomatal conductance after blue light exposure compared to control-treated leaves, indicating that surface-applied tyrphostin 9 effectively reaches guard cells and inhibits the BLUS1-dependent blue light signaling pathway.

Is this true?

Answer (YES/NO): YES